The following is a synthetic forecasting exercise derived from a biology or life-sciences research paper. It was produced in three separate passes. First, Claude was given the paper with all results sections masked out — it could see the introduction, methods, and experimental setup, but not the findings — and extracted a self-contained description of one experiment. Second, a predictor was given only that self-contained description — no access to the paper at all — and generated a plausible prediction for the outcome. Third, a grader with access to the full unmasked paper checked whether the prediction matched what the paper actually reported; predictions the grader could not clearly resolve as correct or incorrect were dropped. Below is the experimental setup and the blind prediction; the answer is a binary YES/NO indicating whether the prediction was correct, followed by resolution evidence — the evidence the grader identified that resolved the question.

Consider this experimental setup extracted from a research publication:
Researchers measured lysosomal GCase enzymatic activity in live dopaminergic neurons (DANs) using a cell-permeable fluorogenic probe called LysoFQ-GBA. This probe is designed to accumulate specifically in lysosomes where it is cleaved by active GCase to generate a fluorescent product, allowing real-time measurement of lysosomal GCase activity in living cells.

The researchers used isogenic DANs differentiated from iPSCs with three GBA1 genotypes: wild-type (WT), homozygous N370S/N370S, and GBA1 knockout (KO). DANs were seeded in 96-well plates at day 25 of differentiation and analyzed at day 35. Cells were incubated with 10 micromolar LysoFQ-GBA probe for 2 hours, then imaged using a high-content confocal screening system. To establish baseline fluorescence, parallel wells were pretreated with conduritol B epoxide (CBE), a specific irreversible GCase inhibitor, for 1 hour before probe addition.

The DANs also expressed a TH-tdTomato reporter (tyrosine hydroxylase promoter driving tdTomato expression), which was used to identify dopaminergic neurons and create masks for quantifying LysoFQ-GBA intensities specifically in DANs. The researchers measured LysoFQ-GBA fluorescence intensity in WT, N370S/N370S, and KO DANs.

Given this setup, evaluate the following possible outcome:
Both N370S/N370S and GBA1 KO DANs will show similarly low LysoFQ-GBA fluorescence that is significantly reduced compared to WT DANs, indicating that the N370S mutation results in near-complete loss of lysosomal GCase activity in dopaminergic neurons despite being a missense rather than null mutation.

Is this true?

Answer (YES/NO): NO